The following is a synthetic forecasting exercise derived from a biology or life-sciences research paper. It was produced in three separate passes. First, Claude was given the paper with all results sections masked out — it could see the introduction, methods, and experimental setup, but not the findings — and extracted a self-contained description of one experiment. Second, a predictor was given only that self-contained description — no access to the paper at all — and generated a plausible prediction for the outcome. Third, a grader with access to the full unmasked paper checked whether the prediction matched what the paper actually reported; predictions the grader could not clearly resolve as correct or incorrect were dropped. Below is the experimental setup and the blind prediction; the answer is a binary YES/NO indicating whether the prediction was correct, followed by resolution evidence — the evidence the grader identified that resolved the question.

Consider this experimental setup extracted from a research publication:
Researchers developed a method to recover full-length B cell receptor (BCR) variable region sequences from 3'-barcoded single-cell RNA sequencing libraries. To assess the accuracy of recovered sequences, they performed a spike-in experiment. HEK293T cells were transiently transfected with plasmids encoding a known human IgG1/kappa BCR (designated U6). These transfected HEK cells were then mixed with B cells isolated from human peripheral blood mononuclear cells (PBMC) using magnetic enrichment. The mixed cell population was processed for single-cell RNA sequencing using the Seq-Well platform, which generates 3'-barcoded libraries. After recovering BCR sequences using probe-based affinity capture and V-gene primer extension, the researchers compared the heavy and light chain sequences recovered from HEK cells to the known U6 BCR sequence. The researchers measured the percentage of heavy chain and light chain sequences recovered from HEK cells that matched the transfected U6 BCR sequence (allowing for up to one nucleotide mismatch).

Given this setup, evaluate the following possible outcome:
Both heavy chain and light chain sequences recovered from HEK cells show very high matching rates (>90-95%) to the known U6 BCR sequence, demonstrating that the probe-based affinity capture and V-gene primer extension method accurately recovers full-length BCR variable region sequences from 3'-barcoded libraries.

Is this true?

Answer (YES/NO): YES